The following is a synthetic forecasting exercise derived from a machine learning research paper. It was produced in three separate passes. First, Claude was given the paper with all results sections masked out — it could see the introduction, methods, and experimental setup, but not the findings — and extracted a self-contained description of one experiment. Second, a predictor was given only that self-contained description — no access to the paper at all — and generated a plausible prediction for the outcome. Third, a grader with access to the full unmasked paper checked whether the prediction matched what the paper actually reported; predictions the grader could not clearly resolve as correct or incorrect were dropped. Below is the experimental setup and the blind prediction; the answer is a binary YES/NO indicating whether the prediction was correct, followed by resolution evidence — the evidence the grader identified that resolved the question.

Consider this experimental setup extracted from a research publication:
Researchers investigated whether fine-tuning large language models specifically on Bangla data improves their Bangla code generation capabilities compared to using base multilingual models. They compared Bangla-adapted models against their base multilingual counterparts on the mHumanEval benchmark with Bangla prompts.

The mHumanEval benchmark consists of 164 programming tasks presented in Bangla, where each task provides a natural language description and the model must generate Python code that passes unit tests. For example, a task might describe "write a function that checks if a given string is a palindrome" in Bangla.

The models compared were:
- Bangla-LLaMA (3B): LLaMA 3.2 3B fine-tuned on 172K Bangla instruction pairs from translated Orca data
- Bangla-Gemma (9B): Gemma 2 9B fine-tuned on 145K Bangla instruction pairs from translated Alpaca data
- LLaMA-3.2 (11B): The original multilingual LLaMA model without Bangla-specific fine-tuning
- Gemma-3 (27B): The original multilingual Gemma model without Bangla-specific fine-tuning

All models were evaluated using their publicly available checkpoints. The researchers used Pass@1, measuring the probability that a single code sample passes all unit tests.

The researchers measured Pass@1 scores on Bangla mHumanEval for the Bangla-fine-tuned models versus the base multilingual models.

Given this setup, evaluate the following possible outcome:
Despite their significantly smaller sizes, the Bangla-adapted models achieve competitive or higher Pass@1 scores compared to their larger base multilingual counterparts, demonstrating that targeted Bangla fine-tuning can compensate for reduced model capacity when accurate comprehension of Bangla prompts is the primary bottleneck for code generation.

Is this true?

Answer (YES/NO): NO